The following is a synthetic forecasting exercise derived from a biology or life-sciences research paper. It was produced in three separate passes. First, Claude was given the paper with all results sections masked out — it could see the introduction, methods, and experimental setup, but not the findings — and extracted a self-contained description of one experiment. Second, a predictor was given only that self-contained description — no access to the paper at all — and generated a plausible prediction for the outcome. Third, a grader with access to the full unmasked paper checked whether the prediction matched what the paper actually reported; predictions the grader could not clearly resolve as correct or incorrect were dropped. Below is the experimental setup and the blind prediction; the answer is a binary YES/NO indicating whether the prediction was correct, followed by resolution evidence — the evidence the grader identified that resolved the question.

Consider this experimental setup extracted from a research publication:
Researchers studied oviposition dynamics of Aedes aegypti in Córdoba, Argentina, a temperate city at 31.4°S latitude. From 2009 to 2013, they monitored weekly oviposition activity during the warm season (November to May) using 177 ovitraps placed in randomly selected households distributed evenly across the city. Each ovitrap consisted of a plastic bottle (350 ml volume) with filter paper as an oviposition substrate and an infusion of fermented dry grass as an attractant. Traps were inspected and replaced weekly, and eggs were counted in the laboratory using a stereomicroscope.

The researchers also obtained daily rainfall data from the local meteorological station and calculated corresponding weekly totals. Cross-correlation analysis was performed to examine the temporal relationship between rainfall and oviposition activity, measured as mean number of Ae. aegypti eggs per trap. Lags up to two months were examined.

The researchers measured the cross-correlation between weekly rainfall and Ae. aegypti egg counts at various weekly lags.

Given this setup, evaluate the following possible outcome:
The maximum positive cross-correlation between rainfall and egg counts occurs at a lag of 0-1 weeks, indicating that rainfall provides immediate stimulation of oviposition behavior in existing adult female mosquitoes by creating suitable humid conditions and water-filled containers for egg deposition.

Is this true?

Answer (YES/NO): NO